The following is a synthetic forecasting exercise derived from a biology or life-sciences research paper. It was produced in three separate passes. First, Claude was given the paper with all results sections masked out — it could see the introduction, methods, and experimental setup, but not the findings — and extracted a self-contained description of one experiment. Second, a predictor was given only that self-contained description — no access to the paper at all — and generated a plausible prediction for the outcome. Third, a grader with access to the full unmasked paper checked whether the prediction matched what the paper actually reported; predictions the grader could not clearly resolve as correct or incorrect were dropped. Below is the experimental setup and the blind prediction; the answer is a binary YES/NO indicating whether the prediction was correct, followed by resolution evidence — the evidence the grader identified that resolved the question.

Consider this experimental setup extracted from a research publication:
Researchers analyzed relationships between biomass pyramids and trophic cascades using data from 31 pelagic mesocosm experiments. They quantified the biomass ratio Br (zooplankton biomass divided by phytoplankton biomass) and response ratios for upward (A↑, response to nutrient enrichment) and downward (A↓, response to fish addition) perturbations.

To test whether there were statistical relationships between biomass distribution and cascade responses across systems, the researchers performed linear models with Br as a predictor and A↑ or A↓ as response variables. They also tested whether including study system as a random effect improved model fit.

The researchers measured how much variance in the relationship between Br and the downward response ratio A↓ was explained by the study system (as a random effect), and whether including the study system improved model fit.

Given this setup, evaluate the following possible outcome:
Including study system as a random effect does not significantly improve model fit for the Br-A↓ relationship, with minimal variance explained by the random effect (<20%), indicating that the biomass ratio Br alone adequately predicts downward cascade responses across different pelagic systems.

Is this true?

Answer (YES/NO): YES